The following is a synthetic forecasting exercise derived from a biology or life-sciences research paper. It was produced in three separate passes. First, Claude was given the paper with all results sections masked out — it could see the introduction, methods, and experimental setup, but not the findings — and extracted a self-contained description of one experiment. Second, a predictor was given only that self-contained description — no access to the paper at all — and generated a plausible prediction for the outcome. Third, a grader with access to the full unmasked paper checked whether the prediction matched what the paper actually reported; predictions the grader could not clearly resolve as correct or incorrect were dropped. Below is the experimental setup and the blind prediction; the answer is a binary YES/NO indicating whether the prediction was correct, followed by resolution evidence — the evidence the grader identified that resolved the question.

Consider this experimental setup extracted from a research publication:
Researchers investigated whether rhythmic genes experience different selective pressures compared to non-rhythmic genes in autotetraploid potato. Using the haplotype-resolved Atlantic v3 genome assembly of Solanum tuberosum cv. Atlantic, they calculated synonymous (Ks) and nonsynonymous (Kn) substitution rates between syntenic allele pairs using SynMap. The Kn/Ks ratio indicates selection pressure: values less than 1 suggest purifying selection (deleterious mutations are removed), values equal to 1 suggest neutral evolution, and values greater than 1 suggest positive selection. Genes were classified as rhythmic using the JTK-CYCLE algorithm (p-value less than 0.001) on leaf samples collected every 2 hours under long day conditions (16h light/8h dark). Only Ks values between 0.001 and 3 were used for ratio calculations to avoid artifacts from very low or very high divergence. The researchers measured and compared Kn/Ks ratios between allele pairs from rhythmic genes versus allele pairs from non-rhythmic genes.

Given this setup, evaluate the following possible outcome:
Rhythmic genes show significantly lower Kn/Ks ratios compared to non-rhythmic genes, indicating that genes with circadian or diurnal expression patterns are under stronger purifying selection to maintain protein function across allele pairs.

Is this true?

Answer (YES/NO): YES